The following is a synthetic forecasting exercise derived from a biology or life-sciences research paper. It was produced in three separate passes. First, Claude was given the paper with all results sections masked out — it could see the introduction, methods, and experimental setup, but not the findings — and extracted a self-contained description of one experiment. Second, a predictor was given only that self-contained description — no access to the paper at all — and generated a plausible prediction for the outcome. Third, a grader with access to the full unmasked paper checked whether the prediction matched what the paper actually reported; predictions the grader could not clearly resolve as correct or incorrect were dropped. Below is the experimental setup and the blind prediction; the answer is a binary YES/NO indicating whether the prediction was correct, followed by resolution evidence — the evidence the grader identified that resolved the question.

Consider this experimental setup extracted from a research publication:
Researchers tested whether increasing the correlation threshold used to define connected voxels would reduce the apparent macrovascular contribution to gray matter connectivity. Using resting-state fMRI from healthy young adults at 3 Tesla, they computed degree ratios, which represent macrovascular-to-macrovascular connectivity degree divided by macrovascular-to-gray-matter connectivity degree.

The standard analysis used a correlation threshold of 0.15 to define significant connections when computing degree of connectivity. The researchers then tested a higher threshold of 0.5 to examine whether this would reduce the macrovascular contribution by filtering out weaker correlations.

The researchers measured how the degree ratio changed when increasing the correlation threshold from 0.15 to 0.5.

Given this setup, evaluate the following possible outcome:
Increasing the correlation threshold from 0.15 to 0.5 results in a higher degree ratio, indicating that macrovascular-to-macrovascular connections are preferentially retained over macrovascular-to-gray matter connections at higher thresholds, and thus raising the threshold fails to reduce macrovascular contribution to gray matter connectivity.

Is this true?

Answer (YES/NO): NO